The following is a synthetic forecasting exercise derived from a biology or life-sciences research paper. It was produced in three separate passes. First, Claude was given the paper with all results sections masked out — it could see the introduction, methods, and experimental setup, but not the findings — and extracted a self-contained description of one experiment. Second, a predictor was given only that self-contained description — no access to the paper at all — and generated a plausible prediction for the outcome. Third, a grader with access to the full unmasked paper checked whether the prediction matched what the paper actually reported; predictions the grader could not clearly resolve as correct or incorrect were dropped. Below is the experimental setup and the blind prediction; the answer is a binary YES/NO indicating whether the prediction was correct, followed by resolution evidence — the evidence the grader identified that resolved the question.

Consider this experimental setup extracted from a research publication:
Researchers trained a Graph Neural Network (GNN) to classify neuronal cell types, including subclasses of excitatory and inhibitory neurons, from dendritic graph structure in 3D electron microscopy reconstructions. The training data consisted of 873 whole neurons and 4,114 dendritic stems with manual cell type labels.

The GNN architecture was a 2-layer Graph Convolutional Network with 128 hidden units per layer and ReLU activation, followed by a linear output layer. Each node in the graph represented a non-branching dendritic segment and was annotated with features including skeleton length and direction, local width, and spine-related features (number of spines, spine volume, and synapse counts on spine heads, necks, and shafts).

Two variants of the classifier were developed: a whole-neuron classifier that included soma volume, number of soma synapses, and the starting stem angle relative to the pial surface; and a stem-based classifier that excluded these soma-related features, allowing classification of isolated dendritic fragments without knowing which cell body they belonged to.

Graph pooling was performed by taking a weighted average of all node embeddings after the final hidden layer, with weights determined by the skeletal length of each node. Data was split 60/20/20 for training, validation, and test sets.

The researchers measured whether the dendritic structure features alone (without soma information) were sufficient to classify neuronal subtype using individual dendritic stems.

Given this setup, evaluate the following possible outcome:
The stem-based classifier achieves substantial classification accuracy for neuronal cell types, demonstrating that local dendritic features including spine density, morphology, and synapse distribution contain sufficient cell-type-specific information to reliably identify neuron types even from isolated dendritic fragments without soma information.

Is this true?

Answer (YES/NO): YES